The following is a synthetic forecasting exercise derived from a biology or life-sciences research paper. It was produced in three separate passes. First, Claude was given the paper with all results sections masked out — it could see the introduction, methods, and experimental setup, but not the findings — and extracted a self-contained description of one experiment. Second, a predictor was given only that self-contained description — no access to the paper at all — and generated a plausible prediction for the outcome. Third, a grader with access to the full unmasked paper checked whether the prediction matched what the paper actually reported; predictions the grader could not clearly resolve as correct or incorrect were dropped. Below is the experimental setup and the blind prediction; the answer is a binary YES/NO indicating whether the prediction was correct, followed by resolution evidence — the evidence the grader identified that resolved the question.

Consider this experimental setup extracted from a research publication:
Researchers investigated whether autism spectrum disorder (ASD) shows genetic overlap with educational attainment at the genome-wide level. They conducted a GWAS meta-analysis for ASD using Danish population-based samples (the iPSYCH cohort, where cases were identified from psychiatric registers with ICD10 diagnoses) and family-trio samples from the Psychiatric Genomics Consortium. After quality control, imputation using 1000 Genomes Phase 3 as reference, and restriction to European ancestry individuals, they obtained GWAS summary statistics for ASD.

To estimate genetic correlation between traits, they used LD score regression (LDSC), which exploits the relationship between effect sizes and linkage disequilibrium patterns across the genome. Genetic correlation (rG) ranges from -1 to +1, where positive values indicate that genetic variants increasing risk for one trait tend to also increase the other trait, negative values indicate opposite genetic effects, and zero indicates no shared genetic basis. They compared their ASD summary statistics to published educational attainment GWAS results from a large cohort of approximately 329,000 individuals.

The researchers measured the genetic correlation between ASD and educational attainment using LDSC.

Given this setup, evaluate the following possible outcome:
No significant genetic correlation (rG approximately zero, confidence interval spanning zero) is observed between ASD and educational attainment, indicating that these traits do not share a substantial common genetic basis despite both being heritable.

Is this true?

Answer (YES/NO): NO